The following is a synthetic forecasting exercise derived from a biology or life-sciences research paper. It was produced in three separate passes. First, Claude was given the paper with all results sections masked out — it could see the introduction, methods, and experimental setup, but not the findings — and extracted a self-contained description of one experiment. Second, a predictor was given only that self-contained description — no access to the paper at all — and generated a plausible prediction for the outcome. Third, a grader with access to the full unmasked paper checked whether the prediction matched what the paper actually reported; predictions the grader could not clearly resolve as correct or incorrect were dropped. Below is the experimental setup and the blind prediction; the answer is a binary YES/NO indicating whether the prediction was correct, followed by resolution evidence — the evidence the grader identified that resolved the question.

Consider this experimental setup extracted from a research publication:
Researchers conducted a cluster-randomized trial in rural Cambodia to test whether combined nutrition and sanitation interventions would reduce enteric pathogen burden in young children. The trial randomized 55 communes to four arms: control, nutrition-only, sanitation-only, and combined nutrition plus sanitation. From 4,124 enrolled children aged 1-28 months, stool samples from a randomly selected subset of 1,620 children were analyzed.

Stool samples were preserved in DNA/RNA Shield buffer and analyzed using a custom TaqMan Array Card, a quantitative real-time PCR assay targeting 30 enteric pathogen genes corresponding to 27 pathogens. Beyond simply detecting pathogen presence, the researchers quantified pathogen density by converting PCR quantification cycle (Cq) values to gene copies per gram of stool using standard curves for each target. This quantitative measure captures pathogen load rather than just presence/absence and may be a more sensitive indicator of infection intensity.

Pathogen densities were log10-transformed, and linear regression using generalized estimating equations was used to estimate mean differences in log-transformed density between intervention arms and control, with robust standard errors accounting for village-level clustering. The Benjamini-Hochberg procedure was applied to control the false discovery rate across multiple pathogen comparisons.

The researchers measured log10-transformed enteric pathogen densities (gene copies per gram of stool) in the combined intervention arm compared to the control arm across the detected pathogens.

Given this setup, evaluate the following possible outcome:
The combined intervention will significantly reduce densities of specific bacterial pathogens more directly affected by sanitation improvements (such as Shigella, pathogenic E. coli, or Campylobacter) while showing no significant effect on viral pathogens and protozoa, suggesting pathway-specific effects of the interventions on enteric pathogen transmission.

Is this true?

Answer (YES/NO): NO